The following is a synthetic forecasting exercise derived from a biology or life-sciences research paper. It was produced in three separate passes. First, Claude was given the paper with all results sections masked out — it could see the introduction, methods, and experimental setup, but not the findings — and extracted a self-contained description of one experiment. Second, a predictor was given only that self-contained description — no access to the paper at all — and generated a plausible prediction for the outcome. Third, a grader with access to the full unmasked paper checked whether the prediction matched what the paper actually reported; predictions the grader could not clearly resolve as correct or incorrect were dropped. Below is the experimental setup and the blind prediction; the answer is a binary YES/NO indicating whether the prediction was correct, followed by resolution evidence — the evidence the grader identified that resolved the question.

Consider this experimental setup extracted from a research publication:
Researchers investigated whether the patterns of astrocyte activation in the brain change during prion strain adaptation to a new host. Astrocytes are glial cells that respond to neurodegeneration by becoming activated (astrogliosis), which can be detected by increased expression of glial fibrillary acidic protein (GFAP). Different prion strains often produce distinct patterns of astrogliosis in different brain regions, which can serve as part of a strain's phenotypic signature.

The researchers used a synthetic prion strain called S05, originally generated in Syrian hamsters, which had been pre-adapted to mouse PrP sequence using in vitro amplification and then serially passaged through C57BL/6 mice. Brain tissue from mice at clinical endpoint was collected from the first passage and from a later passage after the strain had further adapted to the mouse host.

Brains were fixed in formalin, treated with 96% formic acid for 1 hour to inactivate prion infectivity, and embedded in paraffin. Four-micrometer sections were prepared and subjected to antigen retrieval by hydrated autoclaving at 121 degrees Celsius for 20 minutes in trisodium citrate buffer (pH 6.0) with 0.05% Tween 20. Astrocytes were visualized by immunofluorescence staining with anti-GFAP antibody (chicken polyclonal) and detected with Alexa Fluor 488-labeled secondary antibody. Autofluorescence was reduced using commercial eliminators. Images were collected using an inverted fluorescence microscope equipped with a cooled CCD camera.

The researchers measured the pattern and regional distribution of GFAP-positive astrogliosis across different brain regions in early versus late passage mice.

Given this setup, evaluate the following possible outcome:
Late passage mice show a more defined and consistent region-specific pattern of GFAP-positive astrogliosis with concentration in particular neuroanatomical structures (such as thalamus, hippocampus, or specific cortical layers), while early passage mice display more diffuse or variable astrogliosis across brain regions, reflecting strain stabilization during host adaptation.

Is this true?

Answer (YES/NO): NO